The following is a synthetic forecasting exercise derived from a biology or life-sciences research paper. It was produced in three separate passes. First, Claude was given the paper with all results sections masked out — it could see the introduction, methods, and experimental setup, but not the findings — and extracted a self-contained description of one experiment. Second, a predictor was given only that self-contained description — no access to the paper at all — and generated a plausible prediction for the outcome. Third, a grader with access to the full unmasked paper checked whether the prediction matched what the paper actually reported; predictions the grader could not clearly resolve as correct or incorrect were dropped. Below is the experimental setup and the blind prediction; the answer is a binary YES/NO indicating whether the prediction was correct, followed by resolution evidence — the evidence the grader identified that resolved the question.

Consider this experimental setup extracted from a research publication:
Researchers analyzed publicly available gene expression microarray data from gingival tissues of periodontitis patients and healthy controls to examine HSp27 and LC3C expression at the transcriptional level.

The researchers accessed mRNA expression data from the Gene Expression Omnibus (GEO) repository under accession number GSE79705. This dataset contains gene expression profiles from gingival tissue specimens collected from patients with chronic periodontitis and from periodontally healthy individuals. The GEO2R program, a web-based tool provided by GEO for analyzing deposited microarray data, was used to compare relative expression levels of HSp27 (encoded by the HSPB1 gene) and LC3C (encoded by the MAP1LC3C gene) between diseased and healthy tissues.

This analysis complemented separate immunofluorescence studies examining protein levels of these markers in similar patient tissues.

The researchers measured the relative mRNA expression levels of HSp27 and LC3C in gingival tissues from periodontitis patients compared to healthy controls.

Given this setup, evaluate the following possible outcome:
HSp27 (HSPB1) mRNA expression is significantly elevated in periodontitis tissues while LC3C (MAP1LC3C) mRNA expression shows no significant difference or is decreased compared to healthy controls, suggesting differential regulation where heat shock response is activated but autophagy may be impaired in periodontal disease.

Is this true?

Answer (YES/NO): NO